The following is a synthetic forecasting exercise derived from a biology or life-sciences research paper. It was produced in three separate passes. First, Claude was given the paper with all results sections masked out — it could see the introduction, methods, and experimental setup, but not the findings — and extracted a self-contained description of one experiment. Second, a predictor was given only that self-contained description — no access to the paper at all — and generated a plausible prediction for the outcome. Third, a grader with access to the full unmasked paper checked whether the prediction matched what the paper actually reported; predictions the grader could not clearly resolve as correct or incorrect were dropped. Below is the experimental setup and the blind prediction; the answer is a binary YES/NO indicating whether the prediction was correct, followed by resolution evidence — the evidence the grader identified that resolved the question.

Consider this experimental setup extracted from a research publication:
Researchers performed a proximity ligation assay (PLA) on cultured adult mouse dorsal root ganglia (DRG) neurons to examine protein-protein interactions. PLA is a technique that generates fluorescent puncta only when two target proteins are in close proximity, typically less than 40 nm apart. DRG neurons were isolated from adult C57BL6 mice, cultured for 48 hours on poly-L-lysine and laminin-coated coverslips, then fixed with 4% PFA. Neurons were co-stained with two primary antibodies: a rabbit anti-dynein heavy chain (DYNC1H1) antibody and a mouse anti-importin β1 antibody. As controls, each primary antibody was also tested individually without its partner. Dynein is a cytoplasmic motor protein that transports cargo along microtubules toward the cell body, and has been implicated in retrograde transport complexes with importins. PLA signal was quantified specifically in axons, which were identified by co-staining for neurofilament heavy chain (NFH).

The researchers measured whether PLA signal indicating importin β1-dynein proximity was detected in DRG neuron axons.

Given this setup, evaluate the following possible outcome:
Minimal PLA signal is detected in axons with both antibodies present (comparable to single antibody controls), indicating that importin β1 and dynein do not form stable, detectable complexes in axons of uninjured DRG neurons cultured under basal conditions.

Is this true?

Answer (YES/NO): NO